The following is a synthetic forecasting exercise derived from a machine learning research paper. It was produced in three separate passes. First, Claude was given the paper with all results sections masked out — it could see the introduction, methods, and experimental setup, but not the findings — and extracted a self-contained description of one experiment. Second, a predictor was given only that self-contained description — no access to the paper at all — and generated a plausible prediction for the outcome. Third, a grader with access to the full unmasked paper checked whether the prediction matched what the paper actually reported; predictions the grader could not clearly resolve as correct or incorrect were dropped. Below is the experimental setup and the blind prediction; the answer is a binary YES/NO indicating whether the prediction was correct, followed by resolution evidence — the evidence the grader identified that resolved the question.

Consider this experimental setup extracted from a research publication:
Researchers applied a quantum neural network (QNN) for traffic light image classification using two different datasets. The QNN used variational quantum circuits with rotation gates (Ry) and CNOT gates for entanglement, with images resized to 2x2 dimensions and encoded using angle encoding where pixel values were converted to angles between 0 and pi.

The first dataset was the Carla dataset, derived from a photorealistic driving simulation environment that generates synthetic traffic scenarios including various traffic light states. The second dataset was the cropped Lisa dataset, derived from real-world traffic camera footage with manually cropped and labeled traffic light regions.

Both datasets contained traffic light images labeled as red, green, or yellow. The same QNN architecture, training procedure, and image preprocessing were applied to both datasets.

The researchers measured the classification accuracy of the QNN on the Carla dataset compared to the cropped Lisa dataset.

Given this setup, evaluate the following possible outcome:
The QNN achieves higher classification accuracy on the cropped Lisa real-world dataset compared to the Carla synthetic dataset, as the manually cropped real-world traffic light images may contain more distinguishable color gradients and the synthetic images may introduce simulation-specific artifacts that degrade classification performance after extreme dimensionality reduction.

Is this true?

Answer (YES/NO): NO